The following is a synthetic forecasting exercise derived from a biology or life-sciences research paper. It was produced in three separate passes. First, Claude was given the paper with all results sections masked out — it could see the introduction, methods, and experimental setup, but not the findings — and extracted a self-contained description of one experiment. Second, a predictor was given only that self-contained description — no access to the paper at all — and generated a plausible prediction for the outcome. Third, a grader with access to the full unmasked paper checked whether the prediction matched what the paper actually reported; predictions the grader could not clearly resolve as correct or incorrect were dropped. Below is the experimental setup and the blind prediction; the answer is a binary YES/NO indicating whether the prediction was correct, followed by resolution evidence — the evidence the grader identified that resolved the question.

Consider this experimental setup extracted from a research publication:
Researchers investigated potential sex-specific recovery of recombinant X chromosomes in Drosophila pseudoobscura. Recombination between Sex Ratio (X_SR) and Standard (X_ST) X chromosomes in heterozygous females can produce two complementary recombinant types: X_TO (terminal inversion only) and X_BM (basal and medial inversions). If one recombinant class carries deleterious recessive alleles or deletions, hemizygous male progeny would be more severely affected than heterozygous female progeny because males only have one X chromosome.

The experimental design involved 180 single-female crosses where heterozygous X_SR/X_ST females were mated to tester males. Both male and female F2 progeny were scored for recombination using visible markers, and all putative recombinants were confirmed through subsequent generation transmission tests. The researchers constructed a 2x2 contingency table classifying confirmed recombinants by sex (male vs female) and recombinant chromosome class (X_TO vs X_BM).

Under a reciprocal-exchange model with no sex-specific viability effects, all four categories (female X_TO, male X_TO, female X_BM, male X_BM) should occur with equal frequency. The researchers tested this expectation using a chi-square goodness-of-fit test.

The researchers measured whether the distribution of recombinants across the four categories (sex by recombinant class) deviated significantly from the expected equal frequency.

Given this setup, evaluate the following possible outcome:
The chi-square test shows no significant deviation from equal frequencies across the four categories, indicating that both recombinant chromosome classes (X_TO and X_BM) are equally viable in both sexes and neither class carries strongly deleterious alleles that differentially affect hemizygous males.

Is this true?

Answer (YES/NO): NO